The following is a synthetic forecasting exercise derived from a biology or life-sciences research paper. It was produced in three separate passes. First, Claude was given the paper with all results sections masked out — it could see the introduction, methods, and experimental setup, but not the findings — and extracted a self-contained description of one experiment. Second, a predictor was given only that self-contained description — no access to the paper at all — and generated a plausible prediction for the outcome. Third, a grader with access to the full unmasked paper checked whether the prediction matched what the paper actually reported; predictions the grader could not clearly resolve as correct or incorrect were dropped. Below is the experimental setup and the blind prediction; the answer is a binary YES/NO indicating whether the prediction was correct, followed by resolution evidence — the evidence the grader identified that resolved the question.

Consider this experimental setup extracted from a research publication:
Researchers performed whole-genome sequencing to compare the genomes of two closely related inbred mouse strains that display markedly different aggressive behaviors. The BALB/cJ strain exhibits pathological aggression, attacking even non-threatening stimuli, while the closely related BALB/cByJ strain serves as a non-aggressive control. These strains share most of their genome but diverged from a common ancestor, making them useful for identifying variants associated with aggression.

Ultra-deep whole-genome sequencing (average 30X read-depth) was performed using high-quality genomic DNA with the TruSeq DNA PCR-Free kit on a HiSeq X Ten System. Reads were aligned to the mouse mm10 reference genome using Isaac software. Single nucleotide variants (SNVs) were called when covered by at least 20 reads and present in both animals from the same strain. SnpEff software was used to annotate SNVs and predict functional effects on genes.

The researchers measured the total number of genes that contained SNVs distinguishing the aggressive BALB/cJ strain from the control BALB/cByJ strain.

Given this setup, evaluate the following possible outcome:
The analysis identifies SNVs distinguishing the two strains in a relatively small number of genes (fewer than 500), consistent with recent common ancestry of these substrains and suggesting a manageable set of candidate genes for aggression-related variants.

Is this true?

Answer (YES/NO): NO